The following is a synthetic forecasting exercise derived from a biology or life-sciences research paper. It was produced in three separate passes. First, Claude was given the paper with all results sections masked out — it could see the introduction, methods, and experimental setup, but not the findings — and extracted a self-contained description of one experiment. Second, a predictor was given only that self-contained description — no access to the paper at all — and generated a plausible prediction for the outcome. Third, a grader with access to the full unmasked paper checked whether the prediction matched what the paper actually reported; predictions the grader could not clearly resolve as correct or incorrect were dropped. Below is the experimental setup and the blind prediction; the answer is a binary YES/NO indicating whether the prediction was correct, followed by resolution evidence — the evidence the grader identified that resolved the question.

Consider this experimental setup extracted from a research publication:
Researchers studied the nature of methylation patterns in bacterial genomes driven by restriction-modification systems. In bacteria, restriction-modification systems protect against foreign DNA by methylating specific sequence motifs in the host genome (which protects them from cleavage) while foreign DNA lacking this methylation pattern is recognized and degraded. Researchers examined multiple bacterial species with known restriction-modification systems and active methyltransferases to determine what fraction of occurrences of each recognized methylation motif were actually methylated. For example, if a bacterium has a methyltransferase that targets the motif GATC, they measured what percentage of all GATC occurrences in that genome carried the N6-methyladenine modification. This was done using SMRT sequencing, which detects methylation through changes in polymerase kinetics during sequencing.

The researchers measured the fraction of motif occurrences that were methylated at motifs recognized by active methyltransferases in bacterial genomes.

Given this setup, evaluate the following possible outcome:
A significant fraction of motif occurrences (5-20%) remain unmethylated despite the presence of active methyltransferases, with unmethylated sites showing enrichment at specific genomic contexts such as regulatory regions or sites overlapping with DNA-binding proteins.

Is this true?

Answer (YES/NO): NO